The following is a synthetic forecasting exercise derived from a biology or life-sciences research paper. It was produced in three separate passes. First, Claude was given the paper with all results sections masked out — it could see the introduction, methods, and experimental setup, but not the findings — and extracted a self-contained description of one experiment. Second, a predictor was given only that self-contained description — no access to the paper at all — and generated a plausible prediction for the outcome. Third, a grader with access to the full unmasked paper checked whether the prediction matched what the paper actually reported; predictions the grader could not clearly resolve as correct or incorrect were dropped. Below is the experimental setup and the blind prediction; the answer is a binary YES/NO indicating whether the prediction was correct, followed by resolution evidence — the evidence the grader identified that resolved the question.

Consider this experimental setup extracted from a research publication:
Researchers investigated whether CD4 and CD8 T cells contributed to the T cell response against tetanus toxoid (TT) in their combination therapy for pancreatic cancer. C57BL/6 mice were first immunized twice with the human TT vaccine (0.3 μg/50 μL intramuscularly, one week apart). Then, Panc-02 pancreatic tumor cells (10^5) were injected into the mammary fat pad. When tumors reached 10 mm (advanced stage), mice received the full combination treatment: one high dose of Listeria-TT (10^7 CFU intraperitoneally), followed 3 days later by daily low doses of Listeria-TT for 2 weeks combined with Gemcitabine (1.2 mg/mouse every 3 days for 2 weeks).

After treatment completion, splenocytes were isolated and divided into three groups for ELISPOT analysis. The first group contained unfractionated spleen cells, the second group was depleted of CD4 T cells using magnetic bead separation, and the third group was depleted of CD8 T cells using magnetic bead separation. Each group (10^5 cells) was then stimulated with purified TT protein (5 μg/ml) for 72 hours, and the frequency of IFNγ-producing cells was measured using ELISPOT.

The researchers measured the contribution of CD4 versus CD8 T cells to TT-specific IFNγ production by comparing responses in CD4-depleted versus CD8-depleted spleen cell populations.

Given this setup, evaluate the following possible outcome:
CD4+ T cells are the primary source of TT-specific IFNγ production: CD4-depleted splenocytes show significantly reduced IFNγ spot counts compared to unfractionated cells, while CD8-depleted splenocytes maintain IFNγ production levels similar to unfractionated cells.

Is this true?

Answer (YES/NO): NO